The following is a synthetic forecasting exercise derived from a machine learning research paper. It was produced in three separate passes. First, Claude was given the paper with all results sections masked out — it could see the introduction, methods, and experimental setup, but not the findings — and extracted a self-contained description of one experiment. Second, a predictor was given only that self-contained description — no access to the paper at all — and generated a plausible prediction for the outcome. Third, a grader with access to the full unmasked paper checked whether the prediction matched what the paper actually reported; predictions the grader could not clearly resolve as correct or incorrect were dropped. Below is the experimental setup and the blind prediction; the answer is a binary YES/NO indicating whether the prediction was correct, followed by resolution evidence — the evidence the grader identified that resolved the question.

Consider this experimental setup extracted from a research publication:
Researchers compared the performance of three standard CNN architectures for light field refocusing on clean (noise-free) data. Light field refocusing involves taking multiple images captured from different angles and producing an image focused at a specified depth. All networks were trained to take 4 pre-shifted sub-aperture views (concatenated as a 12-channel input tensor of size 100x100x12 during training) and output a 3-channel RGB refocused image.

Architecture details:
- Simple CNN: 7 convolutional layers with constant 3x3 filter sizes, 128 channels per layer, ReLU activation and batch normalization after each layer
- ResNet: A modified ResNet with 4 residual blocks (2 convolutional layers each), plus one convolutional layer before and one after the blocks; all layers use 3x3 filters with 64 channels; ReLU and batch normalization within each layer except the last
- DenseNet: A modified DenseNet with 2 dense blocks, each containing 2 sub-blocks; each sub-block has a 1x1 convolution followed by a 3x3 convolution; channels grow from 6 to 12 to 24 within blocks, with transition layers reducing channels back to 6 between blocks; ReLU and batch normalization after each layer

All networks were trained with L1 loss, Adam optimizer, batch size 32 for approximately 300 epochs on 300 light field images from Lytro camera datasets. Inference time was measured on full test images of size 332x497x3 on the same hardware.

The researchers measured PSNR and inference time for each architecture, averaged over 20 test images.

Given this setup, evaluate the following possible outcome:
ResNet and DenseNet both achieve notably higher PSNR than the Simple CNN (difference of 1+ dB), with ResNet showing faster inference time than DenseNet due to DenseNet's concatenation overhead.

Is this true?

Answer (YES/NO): NO